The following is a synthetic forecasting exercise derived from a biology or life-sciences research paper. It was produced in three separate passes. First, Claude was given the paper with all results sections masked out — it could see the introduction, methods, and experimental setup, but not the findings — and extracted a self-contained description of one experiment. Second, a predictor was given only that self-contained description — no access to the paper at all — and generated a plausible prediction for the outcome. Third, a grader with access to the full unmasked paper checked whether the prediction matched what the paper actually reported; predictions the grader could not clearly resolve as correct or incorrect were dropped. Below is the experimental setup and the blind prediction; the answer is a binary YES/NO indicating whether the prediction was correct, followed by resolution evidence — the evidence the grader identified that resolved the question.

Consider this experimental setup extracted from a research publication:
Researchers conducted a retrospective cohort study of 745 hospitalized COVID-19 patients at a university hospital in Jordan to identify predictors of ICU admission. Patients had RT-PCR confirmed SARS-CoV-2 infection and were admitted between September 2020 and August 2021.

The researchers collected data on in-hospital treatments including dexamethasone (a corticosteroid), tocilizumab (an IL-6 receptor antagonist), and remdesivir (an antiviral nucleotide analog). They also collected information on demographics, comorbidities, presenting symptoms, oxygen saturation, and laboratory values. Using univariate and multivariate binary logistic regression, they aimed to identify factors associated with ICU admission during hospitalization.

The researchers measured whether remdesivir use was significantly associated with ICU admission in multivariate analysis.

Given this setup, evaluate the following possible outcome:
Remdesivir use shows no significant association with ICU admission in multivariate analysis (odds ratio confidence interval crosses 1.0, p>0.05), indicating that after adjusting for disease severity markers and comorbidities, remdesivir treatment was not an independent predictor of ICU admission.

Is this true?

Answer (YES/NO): NO